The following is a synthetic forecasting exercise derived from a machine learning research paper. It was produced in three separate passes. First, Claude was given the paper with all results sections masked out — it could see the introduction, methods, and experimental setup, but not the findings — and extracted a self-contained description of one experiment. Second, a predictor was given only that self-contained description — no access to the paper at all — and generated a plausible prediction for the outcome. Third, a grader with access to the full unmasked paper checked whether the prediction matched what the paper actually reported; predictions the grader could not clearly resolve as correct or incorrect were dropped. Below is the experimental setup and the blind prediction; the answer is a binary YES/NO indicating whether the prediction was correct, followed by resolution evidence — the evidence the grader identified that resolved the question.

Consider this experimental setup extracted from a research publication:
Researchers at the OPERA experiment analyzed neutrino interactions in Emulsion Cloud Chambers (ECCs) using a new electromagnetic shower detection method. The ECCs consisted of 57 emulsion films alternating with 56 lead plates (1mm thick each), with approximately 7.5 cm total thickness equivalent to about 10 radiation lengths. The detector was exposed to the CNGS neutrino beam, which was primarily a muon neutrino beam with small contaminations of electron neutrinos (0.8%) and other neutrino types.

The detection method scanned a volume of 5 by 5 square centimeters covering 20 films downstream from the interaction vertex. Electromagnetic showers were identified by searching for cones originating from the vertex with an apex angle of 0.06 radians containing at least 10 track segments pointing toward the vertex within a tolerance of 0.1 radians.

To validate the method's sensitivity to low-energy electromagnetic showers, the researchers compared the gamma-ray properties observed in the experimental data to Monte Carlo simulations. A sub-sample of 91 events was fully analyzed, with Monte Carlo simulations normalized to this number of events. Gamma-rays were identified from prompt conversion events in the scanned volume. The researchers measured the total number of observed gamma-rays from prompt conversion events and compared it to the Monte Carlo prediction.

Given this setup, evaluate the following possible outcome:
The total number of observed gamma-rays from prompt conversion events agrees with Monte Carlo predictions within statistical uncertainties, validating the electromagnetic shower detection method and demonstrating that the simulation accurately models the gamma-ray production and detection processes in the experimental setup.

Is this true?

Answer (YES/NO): YES